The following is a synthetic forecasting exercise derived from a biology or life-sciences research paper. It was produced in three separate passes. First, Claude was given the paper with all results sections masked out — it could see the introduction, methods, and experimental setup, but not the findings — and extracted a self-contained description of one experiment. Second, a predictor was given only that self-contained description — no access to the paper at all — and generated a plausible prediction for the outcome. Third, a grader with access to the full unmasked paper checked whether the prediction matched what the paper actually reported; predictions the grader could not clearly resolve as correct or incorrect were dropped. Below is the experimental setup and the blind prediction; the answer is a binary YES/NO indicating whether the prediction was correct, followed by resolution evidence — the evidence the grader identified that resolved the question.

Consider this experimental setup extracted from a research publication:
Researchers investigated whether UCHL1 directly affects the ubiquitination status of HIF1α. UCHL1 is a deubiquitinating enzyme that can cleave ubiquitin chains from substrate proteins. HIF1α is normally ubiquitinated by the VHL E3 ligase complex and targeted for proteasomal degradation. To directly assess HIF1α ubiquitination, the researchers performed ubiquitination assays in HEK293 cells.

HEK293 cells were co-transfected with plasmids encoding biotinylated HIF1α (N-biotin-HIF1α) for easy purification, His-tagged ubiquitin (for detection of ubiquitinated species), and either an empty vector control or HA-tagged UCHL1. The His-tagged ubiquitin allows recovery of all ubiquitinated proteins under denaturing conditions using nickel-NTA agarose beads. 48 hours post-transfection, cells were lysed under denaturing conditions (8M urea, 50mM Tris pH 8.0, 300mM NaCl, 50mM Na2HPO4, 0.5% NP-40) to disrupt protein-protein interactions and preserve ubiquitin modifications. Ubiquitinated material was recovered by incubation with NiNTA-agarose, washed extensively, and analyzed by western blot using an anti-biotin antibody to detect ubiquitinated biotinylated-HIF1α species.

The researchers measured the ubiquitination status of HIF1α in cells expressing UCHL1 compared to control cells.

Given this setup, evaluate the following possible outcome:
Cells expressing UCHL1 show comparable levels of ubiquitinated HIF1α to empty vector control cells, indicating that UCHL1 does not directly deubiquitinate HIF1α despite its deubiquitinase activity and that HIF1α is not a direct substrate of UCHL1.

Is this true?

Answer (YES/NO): NO